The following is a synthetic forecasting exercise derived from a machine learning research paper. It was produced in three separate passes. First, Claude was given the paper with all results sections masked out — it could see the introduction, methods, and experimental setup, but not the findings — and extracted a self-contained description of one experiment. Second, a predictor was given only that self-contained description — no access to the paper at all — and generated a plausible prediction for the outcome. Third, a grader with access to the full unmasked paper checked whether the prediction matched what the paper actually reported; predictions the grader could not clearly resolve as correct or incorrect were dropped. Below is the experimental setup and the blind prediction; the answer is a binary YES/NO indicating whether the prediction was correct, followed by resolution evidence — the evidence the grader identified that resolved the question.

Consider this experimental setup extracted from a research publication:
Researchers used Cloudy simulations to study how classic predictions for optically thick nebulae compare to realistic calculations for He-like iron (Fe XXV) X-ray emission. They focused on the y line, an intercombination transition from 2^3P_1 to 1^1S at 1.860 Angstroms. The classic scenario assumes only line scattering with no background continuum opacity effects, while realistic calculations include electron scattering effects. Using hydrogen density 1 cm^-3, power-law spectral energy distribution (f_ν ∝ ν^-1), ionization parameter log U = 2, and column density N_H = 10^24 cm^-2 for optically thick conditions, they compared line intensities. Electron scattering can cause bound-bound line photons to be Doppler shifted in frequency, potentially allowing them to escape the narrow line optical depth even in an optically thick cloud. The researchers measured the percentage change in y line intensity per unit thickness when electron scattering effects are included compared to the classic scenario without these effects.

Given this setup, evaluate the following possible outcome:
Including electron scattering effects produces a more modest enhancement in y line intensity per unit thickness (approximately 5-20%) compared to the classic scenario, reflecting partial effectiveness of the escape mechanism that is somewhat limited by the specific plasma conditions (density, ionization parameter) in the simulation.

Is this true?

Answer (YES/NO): NO